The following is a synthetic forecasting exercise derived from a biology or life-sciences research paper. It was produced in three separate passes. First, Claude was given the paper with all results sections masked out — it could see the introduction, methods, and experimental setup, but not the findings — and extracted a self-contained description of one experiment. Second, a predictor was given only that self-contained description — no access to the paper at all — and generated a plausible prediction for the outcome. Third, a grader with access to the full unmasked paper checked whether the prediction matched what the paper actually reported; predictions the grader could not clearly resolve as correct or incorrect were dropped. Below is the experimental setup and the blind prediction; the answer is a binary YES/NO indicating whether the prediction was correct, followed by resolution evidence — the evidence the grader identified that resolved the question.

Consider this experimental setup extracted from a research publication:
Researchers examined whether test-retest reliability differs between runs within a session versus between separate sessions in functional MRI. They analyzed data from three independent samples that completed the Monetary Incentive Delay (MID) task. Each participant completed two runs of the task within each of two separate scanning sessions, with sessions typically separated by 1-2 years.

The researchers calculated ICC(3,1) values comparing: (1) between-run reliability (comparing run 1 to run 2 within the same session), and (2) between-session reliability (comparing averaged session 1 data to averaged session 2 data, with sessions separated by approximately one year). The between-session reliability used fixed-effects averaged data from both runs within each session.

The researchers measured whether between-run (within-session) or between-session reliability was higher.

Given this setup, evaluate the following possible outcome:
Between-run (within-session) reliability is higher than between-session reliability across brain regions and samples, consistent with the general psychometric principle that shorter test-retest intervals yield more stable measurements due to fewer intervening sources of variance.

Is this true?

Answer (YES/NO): NO